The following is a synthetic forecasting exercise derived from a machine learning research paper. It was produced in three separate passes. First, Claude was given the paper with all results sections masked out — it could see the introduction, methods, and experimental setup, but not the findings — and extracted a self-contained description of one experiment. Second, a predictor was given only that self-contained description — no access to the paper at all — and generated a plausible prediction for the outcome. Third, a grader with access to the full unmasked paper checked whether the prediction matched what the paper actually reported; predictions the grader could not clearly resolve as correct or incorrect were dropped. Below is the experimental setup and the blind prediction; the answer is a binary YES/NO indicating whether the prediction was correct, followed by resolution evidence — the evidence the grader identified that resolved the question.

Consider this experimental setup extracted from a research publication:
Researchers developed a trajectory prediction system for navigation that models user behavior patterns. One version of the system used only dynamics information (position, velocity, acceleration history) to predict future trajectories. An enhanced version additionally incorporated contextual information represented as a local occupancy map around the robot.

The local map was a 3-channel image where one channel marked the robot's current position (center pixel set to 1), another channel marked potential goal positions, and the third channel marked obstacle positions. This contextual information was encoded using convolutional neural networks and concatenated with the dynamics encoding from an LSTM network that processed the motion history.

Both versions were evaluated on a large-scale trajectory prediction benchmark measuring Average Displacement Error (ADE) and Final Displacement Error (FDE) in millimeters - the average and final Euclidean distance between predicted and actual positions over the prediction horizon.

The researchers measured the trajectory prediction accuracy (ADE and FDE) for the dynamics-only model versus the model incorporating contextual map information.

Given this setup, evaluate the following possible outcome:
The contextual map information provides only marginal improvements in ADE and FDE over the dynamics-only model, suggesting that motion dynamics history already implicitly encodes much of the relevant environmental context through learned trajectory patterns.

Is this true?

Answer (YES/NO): NO